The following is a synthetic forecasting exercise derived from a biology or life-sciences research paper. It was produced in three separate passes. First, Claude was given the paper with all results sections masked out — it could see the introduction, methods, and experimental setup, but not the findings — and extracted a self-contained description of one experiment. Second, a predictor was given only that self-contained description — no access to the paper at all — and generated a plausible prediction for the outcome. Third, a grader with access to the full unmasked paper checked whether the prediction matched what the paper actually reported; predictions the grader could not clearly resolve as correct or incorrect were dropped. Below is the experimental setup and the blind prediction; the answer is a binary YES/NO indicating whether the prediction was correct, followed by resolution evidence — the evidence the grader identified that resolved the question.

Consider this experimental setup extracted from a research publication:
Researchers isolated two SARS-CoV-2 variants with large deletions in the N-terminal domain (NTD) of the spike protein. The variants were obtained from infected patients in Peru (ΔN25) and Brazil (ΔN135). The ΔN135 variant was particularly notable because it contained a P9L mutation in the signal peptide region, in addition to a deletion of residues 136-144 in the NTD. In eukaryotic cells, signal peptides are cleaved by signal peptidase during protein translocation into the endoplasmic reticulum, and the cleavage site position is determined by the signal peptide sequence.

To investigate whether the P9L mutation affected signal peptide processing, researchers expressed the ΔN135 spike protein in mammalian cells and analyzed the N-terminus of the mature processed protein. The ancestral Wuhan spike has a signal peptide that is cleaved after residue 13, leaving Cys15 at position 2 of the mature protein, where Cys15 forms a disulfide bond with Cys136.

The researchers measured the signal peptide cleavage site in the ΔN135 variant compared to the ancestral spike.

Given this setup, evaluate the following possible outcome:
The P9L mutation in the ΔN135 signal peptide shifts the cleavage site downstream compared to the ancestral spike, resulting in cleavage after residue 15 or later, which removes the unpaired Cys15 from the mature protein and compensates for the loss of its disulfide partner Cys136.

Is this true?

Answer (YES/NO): YES